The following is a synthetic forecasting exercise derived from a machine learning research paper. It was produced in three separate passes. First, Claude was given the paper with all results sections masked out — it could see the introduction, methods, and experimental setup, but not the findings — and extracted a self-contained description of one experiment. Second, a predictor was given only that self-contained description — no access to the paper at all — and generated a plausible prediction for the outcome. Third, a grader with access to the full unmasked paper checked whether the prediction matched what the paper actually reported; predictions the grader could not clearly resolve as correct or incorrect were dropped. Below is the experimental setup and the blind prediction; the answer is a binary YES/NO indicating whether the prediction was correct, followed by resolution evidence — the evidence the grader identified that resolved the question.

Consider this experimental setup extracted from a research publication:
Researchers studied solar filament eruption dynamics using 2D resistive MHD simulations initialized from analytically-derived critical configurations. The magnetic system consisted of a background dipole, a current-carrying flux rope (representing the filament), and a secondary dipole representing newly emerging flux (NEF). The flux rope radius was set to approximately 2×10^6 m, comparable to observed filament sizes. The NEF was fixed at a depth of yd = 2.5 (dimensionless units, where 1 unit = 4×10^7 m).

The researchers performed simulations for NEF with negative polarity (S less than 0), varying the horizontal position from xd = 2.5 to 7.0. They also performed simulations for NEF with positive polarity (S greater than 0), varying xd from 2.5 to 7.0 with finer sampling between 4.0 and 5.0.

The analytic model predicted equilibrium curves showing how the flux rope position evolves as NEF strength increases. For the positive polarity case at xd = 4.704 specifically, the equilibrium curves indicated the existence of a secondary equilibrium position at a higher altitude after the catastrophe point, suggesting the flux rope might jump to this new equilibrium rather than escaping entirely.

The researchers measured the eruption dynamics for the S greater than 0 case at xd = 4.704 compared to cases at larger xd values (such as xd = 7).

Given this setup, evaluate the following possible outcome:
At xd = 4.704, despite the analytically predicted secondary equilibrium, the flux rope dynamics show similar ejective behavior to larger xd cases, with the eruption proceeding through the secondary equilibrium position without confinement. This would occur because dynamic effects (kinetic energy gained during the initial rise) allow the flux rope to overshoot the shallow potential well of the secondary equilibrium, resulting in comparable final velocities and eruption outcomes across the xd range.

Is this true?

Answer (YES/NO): NO